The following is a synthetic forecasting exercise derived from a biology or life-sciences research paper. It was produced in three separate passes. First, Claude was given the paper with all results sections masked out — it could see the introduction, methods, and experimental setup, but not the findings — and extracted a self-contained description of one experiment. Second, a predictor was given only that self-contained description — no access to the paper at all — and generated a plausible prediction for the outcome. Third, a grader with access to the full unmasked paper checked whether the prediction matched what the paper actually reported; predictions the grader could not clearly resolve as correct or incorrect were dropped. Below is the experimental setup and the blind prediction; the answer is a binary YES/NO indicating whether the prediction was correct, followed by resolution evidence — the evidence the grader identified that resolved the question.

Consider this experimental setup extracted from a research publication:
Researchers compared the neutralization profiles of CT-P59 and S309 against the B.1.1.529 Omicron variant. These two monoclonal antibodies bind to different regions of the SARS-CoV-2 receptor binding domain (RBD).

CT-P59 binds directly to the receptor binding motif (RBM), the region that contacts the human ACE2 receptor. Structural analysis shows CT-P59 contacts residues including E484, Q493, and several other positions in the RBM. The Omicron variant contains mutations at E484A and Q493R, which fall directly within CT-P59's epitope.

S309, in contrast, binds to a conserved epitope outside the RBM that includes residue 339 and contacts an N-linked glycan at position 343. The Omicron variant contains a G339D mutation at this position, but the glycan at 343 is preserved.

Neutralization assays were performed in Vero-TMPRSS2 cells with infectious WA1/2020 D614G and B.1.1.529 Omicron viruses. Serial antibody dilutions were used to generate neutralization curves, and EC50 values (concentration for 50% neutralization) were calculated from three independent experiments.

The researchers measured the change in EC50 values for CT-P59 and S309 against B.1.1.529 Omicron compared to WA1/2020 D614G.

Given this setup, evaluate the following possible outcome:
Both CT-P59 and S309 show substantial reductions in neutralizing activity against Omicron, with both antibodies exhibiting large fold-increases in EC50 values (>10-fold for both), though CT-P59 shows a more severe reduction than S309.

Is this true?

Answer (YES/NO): NO